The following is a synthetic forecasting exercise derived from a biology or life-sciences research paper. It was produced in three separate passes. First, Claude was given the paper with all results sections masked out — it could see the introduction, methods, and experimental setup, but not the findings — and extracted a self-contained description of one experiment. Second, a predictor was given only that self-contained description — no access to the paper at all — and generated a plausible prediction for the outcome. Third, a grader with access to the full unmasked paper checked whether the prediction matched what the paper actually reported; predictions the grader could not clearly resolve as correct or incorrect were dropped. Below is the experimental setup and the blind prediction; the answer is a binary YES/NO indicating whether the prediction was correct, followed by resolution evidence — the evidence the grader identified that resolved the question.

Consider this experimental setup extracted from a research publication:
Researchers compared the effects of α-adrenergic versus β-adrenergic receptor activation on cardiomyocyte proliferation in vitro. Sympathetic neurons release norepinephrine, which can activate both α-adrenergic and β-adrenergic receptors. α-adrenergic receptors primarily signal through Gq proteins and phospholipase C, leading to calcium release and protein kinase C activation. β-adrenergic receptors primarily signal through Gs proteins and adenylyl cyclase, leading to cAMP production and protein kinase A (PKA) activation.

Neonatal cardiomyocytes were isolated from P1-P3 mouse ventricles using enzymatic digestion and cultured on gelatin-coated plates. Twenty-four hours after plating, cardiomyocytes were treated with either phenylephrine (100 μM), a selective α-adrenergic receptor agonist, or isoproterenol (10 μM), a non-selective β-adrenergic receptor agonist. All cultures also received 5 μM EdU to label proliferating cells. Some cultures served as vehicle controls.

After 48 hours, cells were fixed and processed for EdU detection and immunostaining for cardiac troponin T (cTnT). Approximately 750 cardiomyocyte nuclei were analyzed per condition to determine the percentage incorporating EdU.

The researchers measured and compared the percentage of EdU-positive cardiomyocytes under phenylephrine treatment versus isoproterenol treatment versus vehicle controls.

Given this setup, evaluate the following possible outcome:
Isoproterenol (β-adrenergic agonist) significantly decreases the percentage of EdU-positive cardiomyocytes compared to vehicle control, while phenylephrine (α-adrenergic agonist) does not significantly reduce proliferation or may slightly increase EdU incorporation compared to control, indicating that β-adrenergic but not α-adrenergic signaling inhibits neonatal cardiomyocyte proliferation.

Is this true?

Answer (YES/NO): NO